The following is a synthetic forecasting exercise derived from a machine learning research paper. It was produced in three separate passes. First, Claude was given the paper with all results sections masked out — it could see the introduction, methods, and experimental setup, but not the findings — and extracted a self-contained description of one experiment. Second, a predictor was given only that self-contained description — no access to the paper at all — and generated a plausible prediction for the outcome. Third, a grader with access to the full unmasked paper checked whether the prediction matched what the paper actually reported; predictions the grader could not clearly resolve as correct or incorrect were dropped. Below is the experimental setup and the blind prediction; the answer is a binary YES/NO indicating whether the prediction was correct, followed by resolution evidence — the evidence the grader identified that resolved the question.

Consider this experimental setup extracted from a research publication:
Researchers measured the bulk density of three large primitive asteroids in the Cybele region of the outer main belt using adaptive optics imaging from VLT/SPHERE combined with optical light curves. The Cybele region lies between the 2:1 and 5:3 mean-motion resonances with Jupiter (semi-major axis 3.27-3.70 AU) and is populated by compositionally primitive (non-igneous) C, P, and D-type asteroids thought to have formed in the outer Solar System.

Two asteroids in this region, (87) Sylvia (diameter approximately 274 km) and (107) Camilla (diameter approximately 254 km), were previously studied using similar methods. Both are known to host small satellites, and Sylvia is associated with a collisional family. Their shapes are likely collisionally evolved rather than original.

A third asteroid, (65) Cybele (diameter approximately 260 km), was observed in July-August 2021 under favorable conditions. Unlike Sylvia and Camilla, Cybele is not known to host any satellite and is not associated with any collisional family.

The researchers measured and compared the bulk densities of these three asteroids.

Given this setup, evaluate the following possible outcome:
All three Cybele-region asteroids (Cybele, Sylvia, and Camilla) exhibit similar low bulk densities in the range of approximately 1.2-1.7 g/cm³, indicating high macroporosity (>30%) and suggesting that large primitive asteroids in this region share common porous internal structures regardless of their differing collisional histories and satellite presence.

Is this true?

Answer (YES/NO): NO